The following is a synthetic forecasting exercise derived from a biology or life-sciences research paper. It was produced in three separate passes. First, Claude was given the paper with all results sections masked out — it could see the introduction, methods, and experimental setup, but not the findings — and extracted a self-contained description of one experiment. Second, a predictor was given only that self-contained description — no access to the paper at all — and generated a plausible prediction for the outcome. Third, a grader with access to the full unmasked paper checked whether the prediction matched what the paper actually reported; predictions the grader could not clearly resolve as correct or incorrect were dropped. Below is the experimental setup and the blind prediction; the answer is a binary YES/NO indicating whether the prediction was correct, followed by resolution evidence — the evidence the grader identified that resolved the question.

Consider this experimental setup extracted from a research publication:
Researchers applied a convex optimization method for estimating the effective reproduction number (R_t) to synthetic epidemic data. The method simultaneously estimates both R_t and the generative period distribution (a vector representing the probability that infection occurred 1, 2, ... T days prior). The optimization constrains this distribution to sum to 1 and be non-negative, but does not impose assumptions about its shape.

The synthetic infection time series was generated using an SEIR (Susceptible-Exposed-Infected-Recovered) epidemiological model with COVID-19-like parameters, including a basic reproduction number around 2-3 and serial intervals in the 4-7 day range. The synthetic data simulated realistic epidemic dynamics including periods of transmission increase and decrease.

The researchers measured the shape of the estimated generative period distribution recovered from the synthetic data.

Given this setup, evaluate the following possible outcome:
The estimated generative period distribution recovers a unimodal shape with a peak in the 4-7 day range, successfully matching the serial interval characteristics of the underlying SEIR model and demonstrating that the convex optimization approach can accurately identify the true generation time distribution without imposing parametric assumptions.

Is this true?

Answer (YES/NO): NO